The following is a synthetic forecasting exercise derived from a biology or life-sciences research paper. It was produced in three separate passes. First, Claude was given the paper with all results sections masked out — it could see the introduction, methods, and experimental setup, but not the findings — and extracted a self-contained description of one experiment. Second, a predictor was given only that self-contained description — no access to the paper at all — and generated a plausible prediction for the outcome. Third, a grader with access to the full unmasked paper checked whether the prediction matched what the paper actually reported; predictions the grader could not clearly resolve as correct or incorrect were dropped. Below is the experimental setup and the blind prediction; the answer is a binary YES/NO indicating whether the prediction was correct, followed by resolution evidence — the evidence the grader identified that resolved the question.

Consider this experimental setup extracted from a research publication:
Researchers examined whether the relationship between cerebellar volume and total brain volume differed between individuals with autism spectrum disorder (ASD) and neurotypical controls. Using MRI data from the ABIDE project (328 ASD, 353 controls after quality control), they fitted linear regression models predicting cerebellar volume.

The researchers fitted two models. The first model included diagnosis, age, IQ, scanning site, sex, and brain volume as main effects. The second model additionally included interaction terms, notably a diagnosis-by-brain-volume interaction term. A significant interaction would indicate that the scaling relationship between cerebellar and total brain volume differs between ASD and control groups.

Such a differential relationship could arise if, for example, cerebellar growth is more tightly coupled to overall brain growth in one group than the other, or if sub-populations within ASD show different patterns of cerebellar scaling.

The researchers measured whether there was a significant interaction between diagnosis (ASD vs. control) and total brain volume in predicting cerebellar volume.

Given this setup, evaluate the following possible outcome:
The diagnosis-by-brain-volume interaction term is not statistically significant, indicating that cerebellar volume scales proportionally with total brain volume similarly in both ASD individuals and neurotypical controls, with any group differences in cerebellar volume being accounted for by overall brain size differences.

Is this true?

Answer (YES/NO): YES